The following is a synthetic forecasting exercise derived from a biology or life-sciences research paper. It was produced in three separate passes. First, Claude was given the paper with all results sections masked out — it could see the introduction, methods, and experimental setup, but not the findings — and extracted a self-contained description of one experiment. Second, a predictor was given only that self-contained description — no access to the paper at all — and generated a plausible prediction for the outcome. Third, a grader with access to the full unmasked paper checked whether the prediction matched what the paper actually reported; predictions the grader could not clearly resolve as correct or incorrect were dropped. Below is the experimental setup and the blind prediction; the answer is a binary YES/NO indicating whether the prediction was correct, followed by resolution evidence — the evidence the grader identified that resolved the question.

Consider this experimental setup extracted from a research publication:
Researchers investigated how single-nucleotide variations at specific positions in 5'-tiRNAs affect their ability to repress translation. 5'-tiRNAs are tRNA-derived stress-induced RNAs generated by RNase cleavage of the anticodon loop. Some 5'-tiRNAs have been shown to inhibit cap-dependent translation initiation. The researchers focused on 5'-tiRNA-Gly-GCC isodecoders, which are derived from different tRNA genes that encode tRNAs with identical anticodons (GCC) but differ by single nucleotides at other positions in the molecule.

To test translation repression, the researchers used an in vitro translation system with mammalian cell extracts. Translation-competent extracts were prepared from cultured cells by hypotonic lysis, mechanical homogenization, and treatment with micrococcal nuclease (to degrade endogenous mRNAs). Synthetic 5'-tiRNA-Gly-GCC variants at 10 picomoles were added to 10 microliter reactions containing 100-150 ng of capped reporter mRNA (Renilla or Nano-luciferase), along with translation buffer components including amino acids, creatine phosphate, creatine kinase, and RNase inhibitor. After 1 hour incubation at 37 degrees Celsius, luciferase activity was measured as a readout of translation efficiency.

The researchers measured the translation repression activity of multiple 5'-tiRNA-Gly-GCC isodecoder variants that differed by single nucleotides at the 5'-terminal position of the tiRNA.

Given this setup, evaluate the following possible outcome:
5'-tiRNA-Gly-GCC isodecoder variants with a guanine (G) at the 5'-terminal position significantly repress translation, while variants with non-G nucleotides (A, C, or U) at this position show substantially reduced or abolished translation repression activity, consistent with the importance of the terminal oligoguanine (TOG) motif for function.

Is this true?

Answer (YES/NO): NO